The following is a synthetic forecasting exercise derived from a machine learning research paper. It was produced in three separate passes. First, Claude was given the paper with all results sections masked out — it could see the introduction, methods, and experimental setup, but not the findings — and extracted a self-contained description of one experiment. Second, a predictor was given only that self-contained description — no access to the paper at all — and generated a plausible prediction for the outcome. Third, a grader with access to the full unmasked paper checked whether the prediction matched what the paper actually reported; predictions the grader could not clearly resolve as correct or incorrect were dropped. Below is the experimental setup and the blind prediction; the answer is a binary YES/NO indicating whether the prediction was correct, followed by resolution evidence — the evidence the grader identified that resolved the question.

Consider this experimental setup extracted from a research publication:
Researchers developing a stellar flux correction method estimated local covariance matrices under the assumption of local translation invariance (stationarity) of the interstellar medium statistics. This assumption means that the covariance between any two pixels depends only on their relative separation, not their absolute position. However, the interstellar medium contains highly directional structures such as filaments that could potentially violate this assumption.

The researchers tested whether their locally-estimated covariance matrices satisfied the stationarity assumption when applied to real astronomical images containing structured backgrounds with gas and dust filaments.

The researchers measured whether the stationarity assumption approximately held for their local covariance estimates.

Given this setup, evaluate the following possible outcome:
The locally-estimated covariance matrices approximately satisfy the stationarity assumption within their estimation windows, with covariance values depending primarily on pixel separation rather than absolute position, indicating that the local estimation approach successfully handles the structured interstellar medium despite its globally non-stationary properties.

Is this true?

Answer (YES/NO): YES